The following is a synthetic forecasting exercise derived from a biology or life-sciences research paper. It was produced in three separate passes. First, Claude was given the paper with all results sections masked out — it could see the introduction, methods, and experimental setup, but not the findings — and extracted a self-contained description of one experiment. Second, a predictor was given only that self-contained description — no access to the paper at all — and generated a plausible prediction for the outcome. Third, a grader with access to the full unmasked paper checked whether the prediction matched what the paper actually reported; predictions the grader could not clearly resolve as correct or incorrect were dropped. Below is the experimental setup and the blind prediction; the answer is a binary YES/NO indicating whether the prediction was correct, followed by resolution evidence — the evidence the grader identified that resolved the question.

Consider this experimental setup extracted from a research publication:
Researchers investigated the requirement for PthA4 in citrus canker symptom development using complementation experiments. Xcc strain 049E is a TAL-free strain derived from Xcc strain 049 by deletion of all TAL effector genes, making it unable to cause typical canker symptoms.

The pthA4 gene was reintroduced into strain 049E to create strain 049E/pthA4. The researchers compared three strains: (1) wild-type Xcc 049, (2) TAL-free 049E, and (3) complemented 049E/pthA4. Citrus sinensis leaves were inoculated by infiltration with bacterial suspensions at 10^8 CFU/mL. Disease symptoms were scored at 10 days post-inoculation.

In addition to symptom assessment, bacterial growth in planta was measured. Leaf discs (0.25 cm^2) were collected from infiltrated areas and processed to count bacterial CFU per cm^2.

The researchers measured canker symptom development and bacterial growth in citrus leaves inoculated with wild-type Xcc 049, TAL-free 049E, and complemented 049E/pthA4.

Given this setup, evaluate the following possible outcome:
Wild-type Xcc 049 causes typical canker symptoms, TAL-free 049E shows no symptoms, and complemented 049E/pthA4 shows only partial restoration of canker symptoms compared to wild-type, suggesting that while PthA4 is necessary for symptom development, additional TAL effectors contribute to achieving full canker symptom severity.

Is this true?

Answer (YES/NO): NO